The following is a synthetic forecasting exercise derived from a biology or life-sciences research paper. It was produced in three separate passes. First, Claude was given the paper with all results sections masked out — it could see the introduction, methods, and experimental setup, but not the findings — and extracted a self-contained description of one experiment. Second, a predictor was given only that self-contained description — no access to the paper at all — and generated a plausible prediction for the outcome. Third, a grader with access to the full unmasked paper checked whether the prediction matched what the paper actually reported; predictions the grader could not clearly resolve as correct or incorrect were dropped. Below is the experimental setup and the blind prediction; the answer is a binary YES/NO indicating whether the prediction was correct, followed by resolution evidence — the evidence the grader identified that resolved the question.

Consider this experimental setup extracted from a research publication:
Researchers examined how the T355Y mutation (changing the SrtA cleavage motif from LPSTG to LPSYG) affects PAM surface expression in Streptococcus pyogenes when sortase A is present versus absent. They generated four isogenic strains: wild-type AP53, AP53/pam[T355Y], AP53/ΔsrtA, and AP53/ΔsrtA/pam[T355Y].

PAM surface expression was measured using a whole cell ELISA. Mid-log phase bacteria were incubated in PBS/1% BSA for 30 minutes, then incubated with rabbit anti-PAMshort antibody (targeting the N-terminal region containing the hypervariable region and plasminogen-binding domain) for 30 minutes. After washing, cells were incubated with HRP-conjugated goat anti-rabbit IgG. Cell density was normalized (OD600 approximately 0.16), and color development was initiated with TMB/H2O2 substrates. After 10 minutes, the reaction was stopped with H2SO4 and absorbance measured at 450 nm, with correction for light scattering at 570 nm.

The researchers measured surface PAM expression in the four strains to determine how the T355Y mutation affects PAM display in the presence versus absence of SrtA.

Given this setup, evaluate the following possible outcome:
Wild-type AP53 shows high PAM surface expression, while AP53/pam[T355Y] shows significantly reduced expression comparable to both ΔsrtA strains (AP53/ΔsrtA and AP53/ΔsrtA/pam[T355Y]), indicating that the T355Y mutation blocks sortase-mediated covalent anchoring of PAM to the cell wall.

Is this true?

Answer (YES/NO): NO